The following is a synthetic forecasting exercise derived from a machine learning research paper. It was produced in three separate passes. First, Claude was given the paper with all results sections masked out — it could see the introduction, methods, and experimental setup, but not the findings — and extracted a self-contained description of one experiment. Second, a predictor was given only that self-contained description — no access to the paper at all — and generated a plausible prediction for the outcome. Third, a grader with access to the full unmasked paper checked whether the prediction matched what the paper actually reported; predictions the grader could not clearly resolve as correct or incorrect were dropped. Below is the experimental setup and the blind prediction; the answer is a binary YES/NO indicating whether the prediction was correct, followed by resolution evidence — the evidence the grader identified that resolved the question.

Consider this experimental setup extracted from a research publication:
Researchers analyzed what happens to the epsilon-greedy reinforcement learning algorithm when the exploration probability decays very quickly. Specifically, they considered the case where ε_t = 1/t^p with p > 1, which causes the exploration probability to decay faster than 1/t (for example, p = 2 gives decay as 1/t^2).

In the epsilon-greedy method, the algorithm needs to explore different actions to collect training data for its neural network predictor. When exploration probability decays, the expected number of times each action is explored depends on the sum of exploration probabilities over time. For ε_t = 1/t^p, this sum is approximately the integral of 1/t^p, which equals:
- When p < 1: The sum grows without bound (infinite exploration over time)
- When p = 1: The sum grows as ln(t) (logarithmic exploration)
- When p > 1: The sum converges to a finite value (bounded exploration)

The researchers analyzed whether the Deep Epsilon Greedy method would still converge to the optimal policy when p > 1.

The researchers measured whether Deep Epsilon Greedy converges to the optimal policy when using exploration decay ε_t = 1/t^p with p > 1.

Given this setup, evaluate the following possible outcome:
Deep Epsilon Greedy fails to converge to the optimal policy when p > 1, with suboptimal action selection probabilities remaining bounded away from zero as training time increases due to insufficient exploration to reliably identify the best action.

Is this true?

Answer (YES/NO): YES